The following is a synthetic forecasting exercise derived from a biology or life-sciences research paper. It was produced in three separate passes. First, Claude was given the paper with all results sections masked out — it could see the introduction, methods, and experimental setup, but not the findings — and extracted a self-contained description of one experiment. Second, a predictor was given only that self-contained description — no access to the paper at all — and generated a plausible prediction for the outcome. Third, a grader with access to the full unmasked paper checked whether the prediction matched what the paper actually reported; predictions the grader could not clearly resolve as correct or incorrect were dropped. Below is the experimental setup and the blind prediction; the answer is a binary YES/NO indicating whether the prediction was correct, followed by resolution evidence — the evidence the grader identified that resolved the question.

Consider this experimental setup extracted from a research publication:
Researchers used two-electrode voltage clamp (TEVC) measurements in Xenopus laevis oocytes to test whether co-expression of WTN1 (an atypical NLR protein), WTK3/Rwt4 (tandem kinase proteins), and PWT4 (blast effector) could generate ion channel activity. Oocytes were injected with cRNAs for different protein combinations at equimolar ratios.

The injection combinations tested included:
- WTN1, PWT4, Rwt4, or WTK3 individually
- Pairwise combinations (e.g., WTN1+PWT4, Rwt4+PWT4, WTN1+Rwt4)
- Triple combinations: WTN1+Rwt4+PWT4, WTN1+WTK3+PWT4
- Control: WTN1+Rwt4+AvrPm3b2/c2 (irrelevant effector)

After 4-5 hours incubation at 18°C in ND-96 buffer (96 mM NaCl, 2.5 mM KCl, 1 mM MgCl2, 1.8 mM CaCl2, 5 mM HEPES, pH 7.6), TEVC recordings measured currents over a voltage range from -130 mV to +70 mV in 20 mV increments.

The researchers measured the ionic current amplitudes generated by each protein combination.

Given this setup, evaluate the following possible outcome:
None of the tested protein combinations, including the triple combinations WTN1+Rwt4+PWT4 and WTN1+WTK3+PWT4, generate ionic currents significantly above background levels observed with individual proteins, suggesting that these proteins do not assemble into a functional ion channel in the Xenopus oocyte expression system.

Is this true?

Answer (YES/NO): NO